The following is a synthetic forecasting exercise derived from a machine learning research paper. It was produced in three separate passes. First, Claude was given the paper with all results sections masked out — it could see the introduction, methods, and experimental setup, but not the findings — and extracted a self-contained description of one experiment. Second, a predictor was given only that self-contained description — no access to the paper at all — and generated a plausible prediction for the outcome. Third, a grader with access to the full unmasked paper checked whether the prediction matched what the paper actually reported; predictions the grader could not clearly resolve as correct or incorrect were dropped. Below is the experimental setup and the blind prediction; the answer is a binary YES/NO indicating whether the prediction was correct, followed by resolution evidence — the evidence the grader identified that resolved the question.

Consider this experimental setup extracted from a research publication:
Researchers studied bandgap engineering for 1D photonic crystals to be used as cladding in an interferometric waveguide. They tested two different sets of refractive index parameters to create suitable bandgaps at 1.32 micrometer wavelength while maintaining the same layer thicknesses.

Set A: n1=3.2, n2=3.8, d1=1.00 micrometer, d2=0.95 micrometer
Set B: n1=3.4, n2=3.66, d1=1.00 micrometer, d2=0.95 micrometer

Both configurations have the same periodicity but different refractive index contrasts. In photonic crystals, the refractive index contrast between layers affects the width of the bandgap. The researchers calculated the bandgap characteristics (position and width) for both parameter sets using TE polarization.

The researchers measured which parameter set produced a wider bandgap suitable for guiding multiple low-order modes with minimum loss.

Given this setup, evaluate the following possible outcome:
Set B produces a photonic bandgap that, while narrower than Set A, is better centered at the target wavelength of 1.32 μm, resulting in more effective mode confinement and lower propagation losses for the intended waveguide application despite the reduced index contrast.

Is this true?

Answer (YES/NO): NO